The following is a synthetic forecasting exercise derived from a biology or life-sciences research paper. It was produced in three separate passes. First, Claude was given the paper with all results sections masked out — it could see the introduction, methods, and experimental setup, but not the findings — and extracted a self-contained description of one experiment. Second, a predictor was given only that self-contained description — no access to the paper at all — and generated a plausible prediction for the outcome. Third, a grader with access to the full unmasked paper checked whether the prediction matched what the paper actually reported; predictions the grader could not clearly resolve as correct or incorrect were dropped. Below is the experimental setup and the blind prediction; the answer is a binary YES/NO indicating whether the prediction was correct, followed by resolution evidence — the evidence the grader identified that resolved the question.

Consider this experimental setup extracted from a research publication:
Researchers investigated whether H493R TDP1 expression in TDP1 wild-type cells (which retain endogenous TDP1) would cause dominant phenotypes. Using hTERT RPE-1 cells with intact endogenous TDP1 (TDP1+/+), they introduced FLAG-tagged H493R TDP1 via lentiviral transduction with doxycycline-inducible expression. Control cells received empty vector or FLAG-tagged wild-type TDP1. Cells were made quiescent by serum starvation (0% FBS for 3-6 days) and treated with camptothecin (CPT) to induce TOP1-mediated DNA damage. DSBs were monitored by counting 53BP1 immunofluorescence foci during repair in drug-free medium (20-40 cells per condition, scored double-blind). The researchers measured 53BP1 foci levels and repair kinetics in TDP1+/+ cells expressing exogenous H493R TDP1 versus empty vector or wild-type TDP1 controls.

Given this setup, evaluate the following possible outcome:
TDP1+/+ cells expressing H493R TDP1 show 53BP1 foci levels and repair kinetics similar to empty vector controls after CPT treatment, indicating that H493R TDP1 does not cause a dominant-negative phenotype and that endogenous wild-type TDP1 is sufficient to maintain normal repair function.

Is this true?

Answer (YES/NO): YES